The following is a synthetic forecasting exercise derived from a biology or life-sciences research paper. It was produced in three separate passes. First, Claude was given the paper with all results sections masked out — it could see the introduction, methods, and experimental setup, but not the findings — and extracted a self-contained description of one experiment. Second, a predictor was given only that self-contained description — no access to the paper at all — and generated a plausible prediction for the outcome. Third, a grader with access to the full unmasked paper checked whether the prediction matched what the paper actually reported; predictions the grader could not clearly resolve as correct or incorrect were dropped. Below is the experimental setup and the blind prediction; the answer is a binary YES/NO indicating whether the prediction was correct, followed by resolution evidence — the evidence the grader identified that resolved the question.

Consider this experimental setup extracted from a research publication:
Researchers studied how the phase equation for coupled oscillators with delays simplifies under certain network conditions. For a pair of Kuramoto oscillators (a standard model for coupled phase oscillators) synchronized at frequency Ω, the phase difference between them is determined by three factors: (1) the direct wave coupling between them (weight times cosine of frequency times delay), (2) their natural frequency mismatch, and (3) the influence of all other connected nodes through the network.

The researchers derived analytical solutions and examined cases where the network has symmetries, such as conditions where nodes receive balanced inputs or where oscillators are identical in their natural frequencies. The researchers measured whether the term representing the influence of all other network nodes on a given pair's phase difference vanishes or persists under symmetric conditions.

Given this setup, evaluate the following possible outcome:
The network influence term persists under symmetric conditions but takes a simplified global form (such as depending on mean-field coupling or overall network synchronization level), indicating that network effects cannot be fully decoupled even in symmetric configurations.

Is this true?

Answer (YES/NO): NO